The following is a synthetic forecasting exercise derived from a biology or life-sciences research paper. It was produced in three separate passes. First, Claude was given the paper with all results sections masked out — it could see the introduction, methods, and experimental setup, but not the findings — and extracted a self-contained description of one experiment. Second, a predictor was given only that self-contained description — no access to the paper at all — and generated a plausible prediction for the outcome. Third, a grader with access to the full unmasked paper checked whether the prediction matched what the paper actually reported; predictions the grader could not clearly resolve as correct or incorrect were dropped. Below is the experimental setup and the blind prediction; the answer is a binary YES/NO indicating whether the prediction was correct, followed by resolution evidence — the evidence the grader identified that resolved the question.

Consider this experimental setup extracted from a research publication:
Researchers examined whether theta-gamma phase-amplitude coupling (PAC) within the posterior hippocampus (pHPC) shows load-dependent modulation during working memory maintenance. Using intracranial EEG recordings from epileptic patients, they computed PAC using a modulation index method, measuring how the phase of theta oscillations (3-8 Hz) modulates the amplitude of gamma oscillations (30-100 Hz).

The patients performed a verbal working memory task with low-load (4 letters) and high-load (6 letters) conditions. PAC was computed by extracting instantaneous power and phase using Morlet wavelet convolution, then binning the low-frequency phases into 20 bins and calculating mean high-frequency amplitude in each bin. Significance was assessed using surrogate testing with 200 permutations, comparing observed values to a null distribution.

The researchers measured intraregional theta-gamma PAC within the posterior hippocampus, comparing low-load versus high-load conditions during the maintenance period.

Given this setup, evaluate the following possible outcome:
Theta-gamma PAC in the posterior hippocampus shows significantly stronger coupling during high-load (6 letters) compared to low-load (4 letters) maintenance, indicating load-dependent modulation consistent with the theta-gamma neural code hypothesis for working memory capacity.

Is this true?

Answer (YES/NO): YES